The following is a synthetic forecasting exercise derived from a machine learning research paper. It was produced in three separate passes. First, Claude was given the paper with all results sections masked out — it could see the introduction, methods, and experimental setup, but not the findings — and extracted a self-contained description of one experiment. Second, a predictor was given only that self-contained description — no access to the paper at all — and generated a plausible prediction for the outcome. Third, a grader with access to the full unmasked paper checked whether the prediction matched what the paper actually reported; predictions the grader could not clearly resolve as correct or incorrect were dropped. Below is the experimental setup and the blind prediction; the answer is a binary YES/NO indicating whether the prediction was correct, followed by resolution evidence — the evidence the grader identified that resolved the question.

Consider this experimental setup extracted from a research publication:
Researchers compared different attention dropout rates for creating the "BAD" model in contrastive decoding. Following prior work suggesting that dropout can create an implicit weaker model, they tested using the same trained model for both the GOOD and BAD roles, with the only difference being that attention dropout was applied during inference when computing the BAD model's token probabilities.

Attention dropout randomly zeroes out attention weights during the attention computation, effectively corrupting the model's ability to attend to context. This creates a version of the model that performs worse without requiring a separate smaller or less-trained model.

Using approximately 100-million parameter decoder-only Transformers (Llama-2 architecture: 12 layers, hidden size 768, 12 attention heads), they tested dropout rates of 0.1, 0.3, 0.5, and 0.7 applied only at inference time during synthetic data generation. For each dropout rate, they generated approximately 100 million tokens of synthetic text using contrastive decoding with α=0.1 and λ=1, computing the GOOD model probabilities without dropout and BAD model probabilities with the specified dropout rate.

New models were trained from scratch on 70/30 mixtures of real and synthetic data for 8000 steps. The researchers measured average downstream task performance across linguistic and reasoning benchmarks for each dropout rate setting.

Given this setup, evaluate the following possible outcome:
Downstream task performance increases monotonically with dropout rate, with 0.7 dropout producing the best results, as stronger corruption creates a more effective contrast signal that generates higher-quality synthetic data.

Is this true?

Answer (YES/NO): NO